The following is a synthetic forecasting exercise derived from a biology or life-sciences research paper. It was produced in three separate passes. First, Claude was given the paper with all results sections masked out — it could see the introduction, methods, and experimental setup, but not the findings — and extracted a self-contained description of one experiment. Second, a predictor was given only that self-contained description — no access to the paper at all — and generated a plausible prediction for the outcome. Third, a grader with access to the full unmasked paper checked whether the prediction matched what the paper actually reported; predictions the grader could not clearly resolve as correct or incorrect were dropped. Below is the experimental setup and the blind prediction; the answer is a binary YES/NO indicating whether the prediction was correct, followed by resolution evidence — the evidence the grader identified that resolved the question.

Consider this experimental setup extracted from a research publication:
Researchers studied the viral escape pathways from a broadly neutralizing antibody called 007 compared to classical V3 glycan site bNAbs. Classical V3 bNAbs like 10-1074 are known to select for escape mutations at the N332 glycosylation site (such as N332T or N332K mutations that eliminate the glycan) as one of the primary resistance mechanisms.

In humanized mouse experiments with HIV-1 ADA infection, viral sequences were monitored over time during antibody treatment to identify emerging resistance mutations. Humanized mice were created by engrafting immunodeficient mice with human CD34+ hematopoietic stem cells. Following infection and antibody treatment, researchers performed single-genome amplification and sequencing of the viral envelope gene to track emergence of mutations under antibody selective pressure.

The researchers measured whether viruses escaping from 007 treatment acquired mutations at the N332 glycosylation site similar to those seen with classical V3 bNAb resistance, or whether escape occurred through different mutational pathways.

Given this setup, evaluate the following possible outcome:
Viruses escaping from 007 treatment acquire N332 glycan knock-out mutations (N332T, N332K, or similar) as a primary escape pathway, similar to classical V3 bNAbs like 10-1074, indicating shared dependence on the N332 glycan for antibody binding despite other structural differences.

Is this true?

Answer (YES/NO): NO